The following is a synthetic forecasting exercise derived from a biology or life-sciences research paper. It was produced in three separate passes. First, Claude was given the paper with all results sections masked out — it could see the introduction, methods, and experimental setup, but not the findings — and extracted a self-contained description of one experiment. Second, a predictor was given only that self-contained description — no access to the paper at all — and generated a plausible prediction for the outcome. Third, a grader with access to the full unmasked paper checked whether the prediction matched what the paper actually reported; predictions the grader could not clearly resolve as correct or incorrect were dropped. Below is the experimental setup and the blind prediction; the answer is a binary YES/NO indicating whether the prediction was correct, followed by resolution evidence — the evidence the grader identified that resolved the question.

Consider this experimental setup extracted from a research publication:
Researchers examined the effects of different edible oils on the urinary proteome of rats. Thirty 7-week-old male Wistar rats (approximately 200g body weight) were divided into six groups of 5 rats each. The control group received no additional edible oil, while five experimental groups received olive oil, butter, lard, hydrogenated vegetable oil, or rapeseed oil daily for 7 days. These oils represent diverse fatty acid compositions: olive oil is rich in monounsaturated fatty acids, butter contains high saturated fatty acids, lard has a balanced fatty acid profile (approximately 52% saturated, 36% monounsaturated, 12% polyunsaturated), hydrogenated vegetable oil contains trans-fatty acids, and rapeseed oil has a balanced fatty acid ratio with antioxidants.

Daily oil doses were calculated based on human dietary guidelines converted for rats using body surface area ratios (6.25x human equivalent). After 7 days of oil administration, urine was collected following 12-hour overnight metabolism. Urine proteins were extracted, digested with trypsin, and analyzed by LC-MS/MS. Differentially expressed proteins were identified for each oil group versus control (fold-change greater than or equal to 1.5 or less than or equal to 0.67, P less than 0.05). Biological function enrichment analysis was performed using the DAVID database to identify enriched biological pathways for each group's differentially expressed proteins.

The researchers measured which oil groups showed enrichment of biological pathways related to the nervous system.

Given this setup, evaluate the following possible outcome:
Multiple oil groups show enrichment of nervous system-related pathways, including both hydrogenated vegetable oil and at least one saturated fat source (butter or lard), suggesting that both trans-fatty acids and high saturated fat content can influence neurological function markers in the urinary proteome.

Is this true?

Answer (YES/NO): NO